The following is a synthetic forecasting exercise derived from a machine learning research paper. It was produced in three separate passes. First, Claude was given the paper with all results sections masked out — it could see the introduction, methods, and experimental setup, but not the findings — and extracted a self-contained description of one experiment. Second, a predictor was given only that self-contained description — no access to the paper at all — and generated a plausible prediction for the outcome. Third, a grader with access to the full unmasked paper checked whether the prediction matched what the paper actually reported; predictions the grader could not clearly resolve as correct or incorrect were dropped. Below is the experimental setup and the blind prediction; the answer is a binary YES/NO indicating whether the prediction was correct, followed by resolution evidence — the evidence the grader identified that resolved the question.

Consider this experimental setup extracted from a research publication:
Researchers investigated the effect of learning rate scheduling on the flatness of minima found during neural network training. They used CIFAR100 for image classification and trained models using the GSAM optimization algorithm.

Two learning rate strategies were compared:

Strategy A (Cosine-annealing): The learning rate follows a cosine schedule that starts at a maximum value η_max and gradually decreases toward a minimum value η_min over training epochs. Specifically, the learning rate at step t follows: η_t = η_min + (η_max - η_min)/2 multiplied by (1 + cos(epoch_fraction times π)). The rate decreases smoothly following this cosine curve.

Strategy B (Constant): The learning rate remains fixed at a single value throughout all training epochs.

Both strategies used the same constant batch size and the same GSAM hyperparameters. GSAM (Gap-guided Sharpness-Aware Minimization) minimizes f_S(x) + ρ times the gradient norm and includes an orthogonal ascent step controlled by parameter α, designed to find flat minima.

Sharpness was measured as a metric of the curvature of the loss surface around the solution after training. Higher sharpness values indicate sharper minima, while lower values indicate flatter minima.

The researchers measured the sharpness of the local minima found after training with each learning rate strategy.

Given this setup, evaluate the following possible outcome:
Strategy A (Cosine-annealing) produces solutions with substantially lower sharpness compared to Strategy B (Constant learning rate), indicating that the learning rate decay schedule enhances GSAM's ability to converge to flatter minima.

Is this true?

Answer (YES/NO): NO